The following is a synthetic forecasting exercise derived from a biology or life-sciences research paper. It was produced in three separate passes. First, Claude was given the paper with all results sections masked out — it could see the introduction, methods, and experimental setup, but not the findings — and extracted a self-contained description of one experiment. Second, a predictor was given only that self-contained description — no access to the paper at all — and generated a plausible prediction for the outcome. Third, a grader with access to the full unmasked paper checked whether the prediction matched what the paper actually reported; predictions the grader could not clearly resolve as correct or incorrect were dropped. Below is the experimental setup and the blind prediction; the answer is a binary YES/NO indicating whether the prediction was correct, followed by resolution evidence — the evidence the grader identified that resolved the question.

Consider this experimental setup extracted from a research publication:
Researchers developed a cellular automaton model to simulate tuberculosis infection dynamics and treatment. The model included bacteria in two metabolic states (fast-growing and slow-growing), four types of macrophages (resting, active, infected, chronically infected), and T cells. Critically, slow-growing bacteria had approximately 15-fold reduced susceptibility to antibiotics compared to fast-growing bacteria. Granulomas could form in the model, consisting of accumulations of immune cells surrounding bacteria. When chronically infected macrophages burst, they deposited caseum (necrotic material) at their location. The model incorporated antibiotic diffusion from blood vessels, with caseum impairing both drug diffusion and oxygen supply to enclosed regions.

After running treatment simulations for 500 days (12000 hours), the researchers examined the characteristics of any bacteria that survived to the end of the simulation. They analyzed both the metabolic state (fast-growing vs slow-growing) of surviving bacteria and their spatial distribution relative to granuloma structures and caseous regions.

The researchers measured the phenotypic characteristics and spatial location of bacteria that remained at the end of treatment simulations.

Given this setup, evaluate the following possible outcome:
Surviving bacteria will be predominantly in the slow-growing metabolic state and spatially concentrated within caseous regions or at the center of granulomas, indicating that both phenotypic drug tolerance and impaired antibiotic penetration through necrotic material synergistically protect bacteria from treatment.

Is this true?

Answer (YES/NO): YES